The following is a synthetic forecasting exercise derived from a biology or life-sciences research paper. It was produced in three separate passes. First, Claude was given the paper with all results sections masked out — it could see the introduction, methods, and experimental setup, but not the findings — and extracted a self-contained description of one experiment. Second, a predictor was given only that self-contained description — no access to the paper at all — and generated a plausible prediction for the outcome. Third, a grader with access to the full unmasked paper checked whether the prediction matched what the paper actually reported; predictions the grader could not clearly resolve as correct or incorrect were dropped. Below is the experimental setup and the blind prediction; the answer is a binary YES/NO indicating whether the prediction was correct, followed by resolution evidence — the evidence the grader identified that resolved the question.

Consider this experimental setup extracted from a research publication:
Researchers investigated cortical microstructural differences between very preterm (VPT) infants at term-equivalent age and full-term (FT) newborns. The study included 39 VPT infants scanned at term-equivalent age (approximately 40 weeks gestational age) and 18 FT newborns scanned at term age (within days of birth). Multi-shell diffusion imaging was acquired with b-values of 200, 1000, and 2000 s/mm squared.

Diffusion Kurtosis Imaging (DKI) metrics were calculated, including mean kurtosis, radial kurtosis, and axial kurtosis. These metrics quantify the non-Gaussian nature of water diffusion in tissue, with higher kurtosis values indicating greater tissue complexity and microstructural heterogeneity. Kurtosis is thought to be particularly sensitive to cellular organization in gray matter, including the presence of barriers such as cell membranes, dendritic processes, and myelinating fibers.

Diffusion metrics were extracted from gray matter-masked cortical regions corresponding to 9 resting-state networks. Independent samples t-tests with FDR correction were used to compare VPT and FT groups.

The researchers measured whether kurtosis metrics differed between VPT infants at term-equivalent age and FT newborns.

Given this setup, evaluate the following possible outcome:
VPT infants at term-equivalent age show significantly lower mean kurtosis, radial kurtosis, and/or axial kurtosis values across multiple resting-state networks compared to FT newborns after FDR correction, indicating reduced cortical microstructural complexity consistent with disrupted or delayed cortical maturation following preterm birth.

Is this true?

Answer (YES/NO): NO